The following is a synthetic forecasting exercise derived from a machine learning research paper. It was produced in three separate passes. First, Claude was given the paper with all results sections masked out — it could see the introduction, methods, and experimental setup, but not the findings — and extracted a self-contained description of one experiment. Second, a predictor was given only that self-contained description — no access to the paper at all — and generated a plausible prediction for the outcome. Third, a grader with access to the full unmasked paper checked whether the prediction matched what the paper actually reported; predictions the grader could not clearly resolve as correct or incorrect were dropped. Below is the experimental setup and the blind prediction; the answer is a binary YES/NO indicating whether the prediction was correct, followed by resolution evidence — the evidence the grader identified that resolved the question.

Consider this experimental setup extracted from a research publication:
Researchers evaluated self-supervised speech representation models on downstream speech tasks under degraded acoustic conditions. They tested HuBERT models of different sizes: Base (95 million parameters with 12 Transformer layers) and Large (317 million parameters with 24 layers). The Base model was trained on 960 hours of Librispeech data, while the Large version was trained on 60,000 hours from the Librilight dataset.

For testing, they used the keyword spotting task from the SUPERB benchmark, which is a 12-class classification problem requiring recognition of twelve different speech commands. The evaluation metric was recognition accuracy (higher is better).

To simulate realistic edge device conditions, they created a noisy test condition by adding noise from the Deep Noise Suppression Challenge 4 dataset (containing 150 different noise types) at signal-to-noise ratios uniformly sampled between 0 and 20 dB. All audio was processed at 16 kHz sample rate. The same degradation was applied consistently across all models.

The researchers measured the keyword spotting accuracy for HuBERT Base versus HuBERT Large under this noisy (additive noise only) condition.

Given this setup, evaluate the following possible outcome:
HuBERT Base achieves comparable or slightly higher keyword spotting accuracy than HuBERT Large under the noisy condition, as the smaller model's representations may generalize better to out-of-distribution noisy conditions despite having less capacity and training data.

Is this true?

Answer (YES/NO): NO